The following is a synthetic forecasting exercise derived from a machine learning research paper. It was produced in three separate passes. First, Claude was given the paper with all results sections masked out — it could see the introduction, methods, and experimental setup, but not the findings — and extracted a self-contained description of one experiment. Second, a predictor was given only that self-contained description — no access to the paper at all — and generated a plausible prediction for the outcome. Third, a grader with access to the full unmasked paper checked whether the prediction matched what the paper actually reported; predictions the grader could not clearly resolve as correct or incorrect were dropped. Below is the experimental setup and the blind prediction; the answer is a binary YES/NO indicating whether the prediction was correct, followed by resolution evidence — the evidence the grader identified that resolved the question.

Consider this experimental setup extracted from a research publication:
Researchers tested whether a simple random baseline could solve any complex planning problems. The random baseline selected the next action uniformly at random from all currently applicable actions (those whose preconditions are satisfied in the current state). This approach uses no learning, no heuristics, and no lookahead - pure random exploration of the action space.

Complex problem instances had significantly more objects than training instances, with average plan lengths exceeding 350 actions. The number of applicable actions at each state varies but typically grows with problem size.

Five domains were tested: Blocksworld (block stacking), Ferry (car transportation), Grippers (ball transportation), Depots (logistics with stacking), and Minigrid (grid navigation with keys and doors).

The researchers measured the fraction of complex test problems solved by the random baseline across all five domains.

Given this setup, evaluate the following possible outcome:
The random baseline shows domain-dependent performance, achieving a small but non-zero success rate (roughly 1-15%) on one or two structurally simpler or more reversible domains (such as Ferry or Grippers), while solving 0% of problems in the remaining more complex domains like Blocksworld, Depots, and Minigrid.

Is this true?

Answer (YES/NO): NO